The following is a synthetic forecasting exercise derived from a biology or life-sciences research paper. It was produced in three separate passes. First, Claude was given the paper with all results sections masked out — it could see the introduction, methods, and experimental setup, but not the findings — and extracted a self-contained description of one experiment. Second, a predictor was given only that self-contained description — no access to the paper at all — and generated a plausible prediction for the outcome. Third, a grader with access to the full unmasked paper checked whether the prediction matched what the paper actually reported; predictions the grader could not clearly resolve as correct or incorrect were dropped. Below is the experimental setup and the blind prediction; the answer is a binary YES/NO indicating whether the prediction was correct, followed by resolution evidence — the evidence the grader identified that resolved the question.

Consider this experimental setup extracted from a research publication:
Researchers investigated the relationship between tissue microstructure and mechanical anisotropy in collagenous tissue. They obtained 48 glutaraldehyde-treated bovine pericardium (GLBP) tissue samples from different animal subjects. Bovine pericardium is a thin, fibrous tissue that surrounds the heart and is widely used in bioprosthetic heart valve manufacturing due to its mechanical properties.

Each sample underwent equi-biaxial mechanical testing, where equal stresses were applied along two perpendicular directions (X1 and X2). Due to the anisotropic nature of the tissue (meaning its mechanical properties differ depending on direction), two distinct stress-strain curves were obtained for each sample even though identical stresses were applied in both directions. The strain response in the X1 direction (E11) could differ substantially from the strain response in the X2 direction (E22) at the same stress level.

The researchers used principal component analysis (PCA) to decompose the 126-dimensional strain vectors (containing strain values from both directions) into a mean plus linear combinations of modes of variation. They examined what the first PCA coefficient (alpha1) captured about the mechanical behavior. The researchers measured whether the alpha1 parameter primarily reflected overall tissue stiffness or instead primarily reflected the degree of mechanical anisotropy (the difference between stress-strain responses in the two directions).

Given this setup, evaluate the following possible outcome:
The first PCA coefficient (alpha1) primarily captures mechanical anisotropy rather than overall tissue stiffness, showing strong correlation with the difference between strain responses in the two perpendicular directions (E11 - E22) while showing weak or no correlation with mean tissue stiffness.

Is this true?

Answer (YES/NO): NO